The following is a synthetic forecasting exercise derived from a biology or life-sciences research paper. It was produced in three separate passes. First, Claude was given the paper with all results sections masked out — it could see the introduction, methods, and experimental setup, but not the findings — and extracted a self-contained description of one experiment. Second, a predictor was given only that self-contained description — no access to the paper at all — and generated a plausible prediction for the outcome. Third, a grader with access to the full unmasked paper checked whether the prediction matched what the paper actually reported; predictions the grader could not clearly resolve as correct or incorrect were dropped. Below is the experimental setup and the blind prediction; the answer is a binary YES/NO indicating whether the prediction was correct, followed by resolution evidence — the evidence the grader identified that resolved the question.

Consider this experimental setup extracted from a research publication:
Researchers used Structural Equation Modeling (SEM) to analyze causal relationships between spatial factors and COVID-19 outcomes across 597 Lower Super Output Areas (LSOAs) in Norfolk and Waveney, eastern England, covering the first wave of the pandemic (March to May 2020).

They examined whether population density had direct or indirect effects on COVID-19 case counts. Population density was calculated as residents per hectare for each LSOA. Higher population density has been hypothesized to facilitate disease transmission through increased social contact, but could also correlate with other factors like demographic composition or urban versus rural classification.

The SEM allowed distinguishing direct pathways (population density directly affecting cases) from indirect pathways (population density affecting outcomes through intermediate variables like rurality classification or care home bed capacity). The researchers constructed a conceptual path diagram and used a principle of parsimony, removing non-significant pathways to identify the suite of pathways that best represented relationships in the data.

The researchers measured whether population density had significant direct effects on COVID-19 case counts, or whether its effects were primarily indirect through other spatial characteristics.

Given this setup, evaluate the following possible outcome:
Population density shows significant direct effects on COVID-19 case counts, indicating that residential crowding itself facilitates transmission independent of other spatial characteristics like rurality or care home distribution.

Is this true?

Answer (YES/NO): NO